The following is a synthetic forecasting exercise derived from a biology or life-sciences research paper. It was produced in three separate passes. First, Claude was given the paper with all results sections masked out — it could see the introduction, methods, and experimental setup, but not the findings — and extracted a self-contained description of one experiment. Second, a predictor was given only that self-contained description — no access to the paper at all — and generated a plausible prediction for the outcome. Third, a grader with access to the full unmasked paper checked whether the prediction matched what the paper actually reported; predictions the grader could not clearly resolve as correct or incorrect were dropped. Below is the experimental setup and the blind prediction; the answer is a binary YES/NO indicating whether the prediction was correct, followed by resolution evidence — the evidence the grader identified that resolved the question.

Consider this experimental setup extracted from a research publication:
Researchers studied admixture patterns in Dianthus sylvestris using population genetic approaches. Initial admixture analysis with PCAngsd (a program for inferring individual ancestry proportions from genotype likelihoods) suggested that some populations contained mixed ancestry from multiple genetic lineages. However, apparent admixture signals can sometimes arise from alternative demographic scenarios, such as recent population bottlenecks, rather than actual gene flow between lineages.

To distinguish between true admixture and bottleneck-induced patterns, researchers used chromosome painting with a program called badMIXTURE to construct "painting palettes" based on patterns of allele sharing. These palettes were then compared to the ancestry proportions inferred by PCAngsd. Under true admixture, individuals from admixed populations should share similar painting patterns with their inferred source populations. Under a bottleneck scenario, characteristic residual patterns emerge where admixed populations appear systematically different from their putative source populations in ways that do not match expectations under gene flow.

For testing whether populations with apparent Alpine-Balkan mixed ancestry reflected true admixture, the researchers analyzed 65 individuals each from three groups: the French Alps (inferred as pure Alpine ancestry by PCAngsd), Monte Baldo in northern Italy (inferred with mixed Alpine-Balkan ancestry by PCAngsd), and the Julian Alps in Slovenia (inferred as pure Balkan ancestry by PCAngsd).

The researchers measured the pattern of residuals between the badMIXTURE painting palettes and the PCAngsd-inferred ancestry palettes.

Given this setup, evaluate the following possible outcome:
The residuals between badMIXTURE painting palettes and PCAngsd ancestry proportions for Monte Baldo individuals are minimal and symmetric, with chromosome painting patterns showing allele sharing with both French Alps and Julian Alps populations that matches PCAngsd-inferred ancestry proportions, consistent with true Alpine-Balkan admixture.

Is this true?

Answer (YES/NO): NO